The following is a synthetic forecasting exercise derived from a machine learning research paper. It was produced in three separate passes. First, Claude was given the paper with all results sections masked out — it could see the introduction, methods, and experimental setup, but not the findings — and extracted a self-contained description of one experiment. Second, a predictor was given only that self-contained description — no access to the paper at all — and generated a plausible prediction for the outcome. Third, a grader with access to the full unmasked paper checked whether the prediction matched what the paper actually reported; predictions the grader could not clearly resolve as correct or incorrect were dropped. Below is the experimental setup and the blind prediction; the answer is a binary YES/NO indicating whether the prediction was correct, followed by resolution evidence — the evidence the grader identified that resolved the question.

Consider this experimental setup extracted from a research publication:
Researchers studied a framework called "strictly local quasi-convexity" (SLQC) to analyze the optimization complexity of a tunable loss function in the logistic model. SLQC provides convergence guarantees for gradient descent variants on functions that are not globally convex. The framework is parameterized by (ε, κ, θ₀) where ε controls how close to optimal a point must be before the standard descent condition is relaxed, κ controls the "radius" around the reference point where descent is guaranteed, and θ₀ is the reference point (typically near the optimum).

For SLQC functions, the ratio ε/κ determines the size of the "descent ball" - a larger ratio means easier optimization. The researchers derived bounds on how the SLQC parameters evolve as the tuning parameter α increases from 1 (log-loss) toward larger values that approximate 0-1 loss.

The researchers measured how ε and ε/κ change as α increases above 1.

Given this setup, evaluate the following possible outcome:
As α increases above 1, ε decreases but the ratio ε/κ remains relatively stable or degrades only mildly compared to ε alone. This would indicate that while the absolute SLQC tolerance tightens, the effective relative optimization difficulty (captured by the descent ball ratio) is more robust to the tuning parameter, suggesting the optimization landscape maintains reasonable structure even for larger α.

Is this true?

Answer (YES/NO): NO